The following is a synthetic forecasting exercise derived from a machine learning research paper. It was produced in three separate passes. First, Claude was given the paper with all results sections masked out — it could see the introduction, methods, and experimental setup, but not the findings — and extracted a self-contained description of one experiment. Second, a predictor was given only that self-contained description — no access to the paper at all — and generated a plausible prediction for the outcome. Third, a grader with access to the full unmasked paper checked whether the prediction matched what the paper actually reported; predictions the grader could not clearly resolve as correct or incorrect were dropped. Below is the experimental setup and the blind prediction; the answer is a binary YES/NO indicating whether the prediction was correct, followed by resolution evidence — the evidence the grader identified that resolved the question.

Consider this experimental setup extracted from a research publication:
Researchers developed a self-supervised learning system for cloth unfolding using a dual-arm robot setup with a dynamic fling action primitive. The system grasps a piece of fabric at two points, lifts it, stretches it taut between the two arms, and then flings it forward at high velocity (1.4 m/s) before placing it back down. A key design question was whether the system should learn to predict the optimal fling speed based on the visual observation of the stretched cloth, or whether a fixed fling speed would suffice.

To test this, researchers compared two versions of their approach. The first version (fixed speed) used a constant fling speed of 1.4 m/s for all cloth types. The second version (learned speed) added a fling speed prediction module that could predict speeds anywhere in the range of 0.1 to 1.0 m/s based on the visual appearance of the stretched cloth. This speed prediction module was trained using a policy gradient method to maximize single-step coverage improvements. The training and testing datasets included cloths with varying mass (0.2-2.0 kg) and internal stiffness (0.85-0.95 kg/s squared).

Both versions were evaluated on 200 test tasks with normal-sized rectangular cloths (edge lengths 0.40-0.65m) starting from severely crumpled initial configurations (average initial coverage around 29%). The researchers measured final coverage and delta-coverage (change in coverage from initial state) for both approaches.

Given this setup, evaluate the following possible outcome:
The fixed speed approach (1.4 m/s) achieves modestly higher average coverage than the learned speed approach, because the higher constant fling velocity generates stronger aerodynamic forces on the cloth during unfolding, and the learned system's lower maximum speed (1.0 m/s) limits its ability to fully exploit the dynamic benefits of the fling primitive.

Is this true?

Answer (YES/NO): NO